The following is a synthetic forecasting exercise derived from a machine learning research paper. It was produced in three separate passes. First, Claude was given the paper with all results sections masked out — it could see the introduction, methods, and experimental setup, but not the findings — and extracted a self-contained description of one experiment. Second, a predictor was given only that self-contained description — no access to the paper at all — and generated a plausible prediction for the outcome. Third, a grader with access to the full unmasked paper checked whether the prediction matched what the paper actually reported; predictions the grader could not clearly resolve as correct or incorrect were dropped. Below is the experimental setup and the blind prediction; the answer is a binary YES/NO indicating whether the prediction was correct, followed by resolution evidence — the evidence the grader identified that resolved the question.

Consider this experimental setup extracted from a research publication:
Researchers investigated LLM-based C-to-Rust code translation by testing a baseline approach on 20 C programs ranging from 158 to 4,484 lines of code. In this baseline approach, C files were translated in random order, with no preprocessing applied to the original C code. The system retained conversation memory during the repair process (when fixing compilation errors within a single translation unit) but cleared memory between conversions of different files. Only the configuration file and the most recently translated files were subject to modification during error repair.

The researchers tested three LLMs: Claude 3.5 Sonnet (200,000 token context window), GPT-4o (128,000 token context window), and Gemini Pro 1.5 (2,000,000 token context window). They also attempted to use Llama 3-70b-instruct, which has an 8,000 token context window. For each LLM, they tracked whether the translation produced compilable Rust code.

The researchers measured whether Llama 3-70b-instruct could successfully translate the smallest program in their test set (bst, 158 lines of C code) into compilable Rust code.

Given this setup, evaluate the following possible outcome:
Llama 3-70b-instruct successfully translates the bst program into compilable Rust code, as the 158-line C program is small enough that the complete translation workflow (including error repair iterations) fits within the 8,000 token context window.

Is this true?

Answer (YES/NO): NO